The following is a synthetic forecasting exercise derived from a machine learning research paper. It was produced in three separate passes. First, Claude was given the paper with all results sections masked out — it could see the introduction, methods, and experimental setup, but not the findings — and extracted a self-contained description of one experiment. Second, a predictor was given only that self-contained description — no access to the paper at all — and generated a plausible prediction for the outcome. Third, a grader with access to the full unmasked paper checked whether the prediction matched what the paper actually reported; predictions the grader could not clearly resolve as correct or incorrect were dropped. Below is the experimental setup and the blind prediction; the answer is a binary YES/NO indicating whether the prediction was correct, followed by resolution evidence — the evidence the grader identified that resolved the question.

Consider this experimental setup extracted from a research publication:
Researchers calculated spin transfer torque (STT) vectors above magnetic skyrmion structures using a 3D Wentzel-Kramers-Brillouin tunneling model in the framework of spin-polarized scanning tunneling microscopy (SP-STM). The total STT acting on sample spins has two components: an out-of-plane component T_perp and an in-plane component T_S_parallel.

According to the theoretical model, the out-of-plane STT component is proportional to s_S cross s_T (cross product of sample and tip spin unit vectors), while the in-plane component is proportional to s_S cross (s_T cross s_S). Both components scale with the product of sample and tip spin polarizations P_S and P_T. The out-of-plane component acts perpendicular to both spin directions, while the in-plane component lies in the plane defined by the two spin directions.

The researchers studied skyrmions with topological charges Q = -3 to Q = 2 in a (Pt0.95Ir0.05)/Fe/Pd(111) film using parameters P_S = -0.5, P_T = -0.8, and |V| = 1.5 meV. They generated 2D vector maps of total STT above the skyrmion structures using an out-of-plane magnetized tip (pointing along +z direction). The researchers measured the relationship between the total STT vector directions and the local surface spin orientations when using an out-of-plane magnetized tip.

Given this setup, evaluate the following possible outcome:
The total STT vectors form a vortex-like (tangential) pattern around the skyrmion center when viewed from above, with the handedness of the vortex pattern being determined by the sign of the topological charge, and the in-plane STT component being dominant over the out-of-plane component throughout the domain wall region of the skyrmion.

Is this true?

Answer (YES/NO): NO